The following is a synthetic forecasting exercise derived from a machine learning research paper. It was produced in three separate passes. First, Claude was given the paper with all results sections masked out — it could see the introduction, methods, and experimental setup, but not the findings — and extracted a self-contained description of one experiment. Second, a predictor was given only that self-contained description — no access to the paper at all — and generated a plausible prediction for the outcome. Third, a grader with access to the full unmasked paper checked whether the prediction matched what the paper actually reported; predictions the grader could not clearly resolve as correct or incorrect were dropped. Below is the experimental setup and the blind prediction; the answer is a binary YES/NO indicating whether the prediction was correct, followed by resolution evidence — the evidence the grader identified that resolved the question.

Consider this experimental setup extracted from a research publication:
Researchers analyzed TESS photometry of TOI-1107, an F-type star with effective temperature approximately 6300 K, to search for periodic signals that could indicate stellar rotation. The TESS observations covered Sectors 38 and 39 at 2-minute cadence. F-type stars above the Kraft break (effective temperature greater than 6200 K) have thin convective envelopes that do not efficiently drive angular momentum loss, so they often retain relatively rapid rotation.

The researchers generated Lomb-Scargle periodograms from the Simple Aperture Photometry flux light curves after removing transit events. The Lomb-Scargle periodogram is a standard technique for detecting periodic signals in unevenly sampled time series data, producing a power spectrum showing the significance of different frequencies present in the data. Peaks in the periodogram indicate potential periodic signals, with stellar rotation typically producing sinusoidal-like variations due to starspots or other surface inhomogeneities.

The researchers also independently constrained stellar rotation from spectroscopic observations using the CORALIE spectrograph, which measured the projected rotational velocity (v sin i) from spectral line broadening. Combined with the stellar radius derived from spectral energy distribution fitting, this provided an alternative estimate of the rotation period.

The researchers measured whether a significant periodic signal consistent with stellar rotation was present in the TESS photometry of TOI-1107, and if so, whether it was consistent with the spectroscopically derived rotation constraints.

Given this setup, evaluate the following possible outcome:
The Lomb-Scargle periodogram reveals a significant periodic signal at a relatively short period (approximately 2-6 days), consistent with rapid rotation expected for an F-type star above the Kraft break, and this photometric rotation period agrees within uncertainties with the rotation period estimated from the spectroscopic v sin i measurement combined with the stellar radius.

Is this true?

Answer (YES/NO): NO